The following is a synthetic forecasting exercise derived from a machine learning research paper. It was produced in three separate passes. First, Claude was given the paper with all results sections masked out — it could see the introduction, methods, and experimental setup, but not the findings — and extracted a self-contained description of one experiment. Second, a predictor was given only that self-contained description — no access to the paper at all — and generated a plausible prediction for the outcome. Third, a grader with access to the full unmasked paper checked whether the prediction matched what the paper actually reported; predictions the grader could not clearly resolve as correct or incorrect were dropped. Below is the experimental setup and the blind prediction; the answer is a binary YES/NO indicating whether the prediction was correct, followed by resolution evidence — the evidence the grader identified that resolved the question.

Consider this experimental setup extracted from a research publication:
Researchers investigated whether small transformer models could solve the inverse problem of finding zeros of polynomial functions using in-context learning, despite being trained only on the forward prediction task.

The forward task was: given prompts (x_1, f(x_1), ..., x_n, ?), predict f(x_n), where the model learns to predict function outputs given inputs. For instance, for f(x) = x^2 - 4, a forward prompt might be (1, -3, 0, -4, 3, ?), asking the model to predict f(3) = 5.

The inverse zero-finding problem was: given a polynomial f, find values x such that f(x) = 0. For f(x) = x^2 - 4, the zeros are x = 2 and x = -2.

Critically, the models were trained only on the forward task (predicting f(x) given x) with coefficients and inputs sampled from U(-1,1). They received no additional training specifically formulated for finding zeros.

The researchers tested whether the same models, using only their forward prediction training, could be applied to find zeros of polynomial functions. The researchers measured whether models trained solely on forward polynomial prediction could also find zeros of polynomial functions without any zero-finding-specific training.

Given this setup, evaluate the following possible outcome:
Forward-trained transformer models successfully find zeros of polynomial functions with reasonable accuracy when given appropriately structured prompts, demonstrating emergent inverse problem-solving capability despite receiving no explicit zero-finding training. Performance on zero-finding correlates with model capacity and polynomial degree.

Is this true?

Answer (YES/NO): NO